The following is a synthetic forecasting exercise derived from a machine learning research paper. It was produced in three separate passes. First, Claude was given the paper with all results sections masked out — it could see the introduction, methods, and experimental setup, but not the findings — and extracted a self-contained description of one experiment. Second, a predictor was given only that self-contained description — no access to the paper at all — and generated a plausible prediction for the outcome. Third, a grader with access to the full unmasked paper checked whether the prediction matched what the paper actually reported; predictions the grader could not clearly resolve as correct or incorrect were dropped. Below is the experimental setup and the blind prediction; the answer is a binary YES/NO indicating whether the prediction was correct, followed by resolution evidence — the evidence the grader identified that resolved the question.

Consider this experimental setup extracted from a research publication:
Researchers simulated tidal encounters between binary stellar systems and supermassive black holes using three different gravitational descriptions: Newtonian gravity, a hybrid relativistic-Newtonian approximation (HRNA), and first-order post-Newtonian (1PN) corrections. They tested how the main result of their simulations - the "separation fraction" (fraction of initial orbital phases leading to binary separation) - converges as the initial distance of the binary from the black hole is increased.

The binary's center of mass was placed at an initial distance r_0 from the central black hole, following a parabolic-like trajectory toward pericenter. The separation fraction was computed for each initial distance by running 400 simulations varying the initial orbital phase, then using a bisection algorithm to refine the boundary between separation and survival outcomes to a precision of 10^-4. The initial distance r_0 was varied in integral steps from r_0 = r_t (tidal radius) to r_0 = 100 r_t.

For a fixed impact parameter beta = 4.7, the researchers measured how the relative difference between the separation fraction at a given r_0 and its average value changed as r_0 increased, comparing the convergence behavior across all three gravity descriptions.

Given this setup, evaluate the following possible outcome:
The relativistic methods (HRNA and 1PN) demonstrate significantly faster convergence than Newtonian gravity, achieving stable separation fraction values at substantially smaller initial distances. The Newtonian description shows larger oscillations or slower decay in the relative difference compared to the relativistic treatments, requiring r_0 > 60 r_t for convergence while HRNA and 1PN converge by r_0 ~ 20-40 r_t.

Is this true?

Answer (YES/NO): NO